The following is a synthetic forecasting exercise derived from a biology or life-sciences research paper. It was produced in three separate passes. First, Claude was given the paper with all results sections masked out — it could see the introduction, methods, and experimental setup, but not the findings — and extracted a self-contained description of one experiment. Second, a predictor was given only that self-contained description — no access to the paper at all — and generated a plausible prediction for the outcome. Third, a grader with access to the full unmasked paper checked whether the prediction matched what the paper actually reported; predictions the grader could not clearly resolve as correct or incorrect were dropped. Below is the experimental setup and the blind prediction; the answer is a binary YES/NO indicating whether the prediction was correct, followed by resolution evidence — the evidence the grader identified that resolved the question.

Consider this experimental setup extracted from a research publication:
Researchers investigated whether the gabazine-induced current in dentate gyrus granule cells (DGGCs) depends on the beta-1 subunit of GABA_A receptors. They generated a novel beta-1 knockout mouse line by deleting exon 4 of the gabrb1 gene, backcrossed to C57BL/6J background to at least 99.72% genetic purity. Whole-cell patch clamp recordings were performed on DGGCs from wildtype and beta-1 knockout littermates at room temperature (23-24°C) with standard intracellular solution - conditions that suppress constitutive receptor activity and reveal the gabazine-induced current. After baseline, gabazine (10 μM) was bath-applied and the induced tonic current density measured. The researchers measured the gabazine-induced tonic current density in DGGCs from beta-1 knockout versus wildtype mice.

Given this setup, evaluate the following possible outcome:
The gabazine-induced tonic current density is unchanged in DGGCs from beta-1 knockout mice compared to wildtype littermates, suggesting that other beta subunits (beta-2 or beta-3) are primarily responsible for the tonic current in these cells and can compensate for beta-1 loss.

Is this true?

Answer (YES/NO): NO